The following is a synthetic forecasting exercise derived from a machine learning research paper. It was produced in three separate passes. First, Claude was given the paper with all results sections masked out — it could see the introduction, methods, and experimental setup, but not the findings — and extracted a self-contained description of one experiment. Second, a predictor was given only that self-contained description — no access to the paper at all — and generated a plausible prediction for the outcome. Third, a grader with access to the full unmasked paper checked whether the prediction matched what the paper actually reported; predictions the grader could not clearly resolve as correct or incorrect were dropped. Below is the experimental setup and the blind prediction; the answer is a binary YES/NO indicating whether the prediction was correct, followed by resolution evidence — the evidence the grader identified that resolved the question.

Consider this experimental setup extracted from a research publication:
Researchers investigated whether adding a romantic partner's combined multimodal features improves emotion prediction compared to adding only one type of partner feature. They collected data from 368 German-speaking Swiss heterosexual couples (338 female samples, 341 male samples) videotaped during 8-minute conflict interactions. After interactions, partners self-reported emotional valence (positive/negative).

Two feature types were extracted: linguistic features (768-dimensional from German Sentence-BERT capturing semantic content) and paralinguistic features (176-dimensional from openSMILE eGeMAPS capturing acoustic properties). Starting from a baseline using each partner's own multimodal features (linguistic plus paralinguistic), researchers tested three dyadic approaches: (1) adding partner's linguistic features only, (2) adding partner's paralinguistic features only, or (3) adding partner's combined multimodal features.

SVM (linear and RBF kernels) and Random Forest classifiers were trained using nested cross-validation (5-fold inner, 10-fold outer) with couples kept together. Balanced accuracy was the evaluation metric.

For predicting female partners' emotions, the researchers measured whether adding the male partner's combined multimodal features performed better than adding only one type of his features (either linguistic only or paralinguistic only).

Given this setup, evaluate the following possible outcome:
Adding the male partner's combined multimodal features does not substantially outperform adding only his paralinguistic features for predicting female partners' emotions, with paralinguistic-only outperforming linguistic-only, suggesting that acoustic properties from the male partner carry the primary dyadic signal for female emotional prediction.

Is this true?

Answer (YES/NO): NO